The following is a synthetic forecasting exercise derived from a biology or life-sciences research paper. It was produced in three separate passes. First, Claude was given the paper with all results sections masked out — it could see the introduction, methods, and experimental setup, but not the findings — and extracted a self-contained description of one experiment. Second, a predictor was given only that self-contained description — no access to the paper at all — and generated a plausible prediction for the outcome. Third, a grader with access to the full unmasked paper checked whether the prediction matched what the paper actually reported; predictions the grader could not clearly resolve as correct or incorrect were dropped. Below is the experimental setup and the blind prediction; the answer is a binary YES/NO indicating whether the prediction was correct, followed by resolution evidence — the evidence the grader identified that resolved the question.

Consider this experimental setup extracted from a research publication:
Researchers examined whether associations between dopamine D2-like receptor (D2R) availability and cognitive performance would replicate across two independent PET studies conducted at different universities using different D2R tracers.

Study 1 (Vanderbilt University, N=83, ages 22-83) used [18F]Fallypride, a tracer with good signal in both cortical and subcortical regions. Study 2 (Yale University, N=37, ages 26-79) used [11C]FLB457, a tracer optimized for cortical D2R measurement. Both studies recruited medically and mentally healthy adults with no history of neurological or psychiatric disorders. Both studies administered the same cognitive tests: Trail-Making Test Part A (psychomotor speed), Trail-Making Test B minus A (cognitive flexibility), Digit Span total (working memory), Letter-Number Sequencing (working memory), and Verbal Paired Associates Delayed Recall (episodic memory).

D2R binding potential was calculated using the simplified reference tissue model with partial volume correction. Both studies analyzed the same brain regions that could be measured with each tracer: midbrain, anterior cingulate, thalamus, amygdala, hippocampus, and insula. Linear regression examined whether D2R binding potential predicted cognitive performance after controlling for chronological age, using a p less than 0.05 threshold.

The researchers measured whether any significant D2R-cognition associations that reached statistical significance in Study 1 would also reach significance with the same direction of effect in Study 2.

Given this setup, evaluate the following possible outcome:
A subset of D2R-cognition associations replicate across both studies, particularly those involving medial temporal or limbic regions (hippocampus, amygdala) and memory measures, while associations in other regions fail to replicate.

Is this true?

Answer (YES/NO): NO